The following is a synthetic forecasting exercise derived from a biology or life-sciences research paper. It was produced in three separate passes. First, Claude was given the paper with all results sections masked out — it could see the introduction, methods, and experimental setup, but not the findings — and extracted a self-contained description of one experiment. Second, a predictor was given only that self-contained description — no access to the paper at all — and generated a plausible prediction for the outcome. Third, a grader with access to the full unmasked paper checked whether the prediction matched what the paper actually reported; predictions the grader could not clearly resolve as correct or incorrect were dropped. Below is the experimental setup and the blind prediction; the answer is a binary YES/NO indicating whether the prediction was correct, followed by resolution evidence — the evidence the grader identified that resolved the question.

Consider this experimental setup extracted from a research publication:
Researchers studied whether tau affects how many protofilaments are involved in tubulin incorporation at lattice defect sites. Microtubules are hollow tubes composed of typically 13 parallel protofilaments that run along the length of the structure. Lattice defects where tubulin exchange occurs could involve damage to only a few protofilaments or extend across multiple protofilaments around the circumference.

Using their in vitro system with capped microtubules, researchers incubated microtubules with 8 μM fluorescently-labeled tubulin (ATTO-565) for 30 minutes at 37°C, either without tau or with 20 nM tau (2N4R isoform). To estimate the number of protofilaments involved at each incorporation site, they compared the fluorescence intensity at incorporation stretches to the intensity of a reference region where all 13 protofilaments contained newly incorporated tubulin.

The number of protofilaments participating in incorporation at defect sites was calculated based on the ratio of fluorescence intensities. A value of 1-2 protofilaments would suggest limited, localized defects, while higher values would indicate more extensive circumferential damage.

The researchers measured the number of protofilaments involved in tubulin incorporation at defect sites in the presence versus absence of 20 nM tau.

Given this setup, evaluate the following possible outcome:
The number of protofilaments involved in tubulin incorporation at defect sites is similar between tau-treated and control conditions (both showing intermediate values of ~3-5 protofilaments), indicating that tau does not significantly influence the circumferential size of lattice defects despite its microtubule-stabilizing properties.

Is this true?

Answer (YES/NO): NO